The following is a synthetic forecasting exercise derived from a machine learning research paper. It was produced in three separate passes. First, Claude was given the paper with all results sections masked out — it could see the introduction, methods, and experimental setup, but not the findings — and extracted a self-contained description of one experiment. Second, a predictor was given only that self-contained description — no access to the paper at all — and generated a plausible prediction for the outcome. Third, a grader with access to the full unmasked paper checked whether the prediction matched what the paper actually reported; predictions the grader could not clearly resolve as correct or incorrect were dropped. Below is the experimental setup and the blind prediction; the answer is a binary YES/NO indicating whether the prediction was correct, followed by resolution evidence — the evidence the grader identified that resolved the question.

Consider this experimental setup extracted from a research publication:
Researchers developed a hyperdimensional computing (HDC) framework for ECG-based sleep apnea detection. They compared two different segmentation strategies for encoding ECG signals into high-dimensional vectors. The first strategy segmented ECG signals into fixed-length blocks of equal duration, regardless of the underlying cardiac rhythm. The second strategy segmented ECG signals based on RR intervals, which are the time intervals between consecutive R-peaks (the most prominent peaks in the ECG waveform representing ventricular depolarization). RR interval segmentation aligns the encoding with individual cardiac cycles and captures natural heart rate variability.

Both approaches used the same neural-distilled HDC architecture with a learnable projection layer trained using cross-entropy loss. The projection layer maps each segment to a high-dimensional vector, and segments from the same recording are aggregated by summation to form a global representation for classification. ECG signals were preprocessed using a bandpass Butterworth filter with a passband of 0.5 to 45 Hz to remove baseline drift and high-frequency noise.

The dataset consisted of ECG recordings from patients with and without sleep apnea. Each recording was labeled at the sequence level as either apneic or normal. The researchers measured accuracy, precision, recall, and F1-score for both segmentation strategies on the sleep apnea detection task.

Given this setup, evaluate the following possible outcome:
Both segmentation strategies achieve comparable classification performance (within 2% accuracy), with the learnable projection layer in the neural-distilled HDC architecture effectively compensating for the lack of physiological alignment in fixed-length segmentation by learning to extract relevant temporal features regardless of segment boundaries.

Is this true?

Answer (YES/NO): NO